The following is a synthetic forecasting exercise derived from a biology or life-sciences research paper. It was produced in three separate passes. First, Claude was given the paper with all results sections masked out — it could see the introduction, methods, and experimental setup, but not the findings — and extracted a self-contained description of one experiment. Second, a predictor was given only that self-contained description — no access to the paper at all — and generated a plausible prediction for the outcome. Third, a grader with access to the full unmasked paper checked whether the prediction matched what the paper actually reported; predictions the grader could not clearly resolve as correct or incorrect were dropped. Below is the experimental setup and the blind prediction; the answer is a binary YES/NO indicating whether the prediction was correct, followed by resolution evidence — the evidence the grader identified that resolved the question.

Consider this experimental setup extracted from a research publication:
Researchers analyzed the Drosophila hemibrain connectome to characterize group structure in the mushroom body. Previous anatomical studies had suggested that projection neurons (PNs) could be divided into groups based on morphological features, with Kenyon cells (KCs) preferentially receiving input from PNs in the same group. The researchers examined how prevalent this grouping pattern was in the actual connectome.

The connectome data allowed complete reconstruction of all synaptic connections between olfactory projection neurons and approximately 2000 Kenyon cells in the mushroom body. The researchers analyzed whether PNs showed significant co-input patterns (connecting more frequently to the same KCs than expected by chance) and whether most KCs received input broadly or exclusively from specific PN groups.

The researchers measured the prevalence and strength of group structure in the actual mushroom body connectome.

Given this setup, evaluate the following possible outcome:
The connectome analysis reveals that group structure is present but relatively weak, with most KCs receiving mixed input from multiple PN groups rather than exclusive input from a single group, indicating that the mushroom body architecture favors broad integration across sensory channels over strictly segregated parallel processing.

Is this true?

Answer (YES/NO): YES